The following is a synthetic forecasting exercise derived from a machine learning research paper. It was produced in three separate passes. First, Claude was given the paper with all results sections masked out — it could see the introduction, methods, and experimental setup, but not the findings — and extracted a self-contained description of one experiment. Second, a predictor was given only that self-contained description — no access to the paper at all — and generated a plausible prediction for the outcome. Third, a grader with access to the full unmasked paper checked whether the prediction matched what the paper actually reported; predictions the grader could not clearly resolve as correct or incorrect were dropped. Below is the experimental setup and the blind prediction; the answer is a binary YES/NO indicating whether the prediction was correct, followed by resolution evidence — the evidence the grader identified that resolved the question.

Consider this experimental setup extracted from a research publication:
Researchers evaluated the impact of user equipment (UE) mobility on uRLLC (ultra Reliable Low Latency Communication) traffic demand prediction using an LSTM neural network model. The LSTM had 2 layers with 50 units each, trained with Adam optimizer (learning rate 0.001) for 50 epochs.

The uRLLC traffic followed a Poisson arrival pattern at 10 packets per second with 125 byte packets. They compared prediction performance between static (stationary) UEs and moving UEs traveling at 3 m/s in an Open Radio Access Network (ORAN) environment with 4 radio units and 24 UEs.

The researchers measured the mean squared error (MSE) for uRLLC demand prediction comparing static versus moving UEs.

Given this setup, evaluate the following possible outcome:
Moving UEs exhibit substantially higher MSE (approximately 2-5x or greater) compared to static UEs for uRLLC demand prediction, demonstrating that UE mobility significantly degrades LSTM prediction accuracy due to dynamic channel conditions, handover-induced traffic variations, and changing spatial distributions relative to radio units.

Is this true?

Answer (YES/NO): NO